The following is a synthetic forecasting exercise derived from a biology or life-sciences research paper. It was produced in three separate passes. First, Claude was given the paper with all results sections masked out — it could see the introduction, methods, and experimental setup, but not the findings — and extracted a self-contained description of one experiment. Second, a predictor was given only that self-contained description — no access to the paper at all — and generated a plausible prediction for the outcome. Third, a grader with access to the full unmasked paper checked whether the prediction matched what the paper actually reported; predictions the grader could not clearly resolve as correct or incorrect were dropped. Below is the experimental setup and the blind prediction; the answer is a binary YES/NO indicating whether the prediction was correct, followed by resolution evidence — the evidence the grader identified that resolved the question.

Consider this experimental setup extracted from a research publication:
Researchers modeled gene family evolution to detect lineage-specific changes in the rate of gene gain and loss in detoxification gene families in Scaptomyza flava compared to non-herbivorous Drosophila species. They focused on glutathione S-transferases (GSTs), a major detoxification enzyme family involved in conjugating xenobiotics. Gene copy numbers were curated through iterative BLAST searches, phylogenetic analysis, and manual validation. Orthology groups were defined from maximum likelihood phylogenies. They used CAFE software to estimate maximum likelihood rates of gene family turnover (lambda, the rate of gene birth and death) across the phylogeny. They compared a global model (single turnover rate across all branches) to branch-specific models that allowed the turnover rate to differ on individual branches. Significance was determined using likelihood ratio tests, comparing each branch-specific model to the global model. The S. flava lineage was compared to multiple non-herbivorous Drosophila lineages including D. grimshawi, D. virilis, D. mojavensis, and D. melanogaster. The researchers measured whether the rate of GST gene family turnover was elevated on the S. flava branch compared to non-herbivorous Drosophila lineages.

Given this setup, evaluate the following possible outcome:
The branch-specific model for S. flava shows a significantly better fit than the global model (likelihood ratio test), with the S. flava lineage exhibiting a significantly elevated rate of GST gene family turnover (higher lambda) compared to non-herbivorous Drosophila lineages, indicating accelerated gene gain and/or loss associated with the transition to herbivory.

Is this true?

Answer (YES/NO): YES